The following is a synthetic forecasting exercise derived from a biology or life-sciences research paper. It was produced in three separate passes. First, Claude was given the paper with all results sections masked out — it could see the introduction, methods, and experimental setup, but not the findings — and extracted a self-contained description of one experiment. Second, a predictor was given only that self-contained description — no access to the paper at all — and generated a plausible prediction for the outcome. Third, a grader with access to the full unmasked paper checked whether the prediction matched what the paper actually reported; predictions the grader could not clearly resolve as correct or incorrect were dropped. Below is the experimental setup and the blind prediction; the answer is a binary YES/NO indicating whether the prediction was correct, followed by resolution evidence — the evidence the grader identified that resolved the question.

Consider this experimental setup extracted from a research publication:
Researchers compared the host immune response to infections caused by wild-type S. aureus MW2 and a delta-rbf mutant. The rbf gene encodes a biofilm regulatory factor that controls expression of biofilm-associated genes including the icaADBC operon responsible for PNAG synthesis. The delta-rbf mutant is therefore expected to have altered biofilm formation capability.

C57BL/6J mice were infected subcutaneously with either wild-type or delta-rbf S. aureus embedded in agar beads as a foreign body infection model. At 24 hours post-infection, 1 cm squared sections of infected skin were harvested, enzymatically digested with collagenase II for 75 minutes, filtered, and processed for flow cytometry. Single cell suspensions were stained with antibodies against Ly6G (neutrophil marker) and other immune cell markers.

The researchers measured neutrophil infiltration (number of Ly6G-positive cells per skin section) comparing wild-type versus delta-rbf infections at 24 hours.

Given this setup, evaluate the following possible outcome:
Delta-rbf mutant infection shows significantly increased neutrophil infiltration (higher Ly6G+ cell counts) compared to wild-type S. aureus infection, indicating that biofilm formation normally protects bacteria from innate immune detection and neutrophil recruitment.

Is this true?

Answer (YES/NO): NO